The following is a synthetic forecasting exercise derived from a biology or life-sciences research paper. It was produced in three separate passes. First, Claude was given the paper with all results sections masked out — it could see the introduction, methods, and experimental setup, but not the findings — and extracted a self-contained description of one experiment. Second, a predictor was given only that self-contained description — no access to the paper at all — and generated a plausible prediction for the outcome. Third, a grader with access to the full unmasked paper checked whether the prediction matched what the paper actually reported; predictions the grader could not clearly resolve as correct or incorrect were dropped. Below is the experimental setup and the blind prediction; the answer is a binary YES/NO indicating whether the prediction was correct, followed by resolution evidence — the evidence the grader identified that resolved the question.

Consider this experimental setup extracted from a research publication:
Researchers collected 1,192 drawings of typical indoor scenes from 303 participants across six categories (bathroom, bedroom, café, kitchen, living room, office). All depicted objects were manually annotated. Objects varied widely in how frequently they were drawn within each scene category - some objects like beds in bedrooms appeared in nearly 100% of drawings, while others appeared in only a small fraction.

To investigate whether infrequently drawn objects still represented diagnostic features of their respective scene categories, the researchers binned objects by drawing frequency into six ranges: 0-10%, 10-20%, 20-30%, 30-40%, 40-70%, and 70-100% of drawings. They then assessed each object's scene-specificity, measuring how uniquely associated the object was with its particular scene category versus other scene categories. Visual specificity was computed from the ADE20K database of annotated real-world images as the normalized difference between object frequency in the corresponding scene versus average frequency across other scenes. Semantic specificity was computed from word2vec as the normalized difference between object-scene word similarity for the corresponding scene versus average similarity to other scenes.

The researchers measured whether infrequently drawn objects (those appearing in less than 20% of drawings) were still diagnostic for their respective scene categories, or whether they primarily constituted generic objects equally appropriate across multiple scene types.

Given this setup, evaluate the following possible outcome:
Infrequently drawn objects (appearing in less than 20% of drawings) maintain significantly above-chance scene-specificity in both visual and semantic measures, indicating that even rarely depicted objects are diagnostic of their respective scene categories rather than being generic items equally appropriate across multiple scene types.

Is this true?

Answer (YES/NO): YES